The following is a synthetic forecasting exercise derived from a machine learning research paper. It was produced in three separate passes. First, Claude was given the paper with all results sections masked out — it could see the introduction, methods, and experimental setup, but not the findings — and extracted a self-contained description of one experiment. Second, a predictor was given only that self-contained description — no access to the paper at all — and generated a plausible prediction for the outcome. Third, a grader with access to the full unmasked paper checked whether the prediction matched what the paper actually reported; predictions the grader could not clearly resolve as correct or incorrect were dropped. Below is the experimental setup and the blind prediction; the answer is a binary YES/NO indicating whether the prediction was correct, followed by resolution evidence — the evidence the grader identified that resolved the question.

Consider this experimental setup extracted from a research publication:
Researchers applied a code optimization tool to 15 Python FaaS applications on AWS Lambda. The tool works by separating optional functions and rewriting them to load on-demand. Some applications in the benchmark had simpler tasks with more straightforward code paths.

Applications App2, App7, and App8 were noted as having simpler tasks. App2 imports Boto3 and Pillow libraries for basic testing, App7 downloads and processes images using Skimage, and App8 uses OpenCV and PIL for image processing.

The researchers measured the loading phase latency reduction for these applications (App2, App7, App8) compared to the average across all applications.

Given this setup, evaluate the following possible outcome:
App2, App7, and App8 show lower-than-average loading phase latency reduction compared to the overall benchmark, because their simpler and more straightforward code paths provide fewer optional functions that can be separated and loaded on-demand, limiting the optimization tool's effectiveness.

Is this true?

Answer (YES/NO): NO